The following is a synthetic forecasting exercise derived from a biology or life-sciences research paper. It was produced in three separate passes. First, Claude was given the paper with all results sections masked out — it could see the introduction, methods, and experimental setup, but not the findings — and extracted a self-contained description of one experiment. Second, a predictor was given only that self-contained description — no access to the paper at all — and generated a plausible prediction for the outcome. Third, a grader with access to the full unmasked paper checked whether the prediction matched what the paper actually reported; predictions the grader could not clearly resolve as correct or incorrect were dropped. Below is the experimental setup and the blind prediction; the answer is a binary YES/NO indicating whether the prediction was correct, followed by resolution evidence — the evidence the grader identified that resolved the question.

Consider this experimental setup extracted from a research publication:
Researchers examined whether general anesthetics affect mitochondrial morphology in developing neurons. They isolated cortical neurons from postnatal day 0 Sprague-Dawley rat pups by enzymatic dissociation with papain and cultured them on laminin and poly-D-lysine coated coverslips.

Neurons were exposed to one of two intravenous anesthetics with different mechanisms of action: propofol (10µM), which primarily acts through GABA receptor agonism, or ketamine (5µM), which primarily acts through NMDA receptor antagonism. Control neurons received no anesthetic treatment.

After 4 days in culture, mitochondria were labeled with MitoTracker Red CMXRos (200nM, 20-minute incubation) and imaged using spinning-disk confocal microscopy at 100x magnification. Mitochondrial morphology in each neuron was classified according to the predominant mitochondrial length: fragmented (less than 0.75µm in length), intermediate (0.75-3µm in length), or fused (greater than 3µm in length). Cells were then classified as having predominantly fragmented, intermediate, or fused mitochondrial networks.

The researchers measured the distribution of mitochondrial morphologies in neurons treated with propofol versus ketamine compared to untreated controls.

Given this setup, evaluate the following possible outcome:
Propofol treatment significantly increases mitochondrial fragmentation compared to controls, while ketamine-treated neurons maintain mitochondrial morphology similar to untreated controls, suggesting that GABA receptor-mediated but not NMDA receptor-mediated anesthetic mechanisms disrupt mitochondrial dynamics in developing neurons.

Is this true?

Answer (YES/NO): NO